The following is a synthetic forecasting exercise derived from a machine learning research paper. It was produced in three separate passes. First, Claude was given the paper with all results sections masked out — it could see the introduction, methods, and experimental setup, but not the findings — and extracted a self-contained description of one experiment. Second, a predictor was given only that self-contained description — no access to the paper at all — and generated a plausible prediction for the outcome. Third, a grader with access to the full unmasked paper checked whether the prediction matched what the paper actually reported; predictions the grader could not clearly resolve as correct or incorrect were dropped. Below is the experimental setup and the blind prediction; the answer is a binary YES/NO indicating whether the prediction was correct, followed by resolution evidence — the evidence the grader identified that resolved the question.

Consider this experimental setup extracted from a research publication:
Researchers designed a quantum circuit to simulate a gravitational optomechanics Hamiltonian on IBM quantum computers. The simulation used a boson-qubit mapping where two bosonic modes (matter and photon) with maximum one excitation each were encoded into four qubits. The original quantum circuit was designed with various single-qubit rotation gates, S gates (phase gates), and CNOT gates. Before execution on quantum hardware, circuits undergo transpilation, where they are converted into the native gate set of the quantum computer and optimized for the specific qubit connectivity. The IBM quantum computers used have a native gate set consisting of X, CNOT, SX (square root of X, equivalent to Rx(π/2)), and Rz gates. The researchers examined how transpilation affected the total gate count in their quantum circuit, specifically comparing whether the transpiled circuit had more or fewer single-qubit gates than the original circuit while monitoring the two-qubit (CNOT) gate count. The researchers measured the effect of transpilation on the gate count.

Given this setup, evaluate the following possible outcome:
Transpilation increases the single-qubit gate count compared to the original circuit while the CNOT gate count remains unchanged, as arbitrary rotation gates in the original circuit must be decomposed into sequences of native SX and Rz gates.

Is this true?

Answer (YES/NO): NO